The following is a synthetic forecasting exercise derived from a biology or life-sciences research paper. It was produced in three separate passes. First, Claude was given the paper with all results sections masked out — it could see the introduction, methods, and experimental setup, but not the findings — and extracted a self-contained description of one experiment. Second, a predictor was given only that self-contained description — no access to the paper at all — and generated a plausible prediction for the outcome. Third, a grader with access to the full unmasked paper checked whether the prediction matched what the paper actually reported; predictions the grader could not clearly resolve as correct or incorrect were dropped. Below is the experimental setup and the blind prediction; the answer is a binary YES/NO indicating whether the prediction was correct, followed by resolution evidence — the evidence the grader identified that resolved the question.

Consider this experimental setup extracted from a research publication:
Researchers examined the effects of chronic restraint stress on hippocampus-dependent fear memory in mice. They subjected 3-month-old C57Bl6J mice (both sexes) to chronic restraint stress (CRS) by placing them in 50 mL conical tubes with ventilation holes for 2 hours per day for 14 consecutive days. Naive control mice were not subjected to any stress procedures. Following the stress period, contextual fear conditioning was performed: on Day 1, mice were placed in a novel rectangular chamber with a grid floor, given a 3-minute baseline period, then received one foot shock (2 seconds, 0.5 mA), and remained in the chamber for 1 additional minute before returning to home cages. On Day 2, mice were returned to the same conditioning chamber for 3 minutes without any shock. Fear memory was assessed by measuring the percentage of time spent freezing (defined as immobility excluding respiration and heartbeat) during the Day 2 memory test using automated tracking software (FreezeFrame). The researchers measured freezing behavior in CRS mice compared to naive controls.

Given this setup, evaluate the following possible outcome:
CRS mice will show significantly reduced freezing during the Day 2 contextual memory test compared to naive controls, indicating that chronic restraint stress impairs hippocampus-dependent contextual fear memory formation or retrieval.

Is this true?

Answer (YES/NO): YES